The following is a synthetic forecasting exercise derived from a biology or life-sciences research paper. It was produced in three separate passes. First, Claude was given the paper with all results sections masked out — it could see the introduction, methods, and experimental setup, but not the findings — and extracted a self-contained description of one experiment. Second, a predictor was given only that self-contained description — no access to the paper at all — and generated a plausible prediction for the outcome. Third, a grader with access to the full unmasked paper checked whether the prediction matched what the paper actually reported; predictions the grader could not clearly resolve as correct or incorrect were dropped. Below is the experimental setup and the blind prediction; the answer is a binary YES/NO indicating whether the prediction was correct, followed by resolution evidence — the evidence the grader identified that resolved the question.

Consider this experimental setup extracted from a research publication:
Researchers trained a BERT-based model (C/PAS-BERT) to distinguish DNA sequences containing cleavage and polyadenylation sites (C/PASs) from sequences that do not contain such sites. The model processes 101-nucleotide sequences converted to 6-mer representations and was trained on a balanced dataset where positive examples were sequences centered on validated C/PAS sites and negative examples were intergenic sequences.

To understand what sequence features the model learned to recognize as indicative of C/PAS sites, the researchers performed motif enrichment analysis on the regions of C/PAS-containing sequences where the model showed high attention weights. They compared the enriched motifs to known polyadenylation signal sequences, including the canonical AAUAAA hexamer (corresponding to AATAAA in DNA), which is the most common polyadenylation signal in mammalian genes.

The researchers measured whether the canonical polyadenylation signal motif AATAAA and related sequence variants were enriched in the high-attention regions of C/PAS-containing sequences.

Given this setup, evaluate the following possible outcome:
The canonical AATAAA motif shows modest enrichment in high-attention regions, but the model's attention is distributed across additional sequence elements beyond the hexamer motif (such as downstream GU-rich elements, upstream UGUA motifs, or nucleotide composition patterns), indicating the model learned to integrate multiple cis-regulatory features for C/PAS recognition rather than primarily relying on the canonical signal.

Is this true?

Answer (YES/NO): NO